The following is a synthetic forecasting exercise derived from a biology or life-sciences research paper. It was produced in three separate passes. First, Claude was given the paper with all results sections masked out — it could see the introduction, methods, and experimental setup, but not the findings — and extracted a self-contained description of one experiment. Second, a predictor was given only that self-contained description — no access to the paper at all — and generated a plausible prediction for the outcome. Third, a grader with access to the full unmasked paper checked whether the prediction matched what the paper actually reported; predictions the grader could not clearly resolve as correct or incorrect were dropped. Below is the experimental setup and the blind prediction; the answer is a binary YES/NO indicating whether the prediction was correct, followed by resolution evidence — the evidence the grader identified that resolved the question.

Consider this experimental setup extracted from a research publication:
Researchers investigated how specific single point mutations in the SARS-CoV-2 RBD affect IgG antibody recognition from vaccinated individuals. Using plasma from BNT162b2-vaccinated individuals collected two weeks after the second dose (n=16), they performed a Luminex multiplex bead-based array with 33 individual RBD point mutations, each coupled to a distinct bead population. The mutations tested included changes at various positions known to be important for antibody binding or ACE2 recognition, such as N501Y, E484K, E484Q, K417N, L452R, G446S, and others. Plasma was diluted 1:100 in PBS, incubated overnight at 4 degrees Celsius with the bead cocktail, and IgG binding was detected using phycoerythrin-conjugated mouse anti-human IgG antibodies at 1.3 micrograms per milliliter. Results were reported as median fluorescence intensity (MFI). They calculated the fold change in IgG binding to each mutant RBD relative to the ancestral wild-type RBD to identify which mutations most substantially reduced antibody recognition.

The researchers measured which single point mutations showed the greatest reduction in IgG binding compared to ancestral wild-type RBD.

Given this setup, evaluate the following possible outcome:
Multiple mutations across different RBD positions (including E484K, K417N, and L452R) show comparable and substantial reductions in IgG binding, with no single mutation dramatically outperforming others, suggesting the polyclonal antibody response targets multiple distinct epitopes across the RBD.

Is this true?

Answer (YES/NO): NO